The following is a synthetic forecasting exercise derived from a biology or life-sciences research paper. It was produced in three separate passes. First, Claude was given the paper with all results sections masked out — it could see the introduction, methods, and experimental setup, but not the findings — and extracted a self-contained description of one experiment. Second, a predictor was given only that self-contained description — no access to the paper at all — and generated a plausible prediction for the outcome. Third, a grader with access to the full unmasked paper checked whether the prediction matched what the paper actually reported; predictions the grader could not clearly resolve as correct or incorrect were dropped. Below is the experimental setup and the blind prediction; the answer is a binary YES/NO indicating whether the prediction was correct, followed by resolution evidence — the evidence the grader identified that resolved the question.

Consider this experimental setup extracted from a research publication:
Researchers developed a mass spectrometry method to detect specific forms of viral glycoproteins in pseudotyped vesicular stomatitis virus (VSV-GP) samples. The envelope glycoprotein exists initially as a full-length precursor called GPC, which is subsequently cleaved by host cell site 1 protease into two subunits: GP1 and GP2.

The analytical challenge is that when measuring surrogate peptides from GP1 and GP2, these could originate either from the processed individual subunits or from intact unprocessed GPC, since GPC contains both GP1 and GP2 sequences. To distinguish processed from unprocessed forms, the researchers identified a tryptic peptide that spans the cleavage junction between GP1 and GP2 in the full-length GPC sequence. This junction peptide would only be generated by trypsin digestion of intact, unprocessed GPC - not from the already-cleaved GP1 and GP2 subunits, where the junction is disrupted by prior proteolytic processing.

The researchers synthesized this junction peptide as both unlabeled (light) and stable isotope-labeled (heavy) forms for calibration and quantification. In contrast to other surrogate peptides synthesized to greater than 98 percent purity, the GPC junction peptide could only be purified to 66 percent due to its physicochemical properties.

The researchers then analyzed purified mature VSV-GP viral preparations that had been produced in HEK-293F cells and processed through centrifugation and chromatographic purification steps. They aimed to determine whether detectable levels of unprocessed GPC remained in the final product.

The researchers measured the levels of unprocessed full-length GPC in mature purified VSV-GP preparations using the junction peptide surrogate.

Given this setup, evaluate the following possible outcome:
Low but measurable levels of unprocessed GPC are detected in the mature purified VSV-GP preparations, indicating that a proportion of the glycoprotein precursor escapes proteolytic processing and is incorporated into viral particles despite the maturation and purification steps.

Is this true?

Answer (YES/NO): NO